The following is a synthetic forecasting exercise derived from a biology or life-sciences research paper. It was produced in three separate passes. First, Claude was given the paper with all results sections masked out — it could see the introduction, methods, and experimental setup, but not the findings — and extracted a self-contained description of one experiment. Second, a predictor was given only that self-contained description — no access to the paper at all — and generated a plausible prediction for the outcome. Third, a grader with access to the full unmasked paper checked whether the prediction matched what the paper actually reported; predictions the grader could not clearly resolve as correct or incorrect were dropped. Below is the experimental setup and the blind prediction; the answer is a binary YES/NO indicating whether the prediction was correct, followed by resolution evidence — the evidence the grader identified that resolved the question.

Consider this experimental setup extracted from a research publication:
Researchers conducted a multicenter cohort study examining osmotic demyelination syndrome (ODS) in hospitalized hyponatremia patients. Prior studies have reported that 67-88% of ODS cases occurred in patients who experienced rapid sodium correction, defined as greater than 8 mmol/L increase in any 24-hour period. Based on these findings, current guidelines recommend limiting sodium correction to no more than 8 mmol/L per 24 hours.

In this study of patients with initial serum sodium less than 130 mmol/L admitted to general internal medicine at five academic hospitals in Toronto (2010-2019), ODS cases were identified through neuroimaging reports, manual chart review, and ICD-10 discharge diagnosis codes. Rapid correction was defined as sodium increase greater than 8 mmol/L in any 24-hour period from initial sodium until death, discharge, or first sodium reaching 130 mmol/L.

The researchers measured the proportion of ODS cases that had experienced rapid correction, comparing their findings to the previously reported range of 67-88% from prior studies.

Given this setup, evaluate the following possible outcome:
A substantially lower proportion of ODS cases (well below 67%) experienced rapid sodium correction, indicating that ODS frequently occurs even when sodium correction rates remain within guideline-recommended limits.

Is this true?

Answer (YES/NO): YES